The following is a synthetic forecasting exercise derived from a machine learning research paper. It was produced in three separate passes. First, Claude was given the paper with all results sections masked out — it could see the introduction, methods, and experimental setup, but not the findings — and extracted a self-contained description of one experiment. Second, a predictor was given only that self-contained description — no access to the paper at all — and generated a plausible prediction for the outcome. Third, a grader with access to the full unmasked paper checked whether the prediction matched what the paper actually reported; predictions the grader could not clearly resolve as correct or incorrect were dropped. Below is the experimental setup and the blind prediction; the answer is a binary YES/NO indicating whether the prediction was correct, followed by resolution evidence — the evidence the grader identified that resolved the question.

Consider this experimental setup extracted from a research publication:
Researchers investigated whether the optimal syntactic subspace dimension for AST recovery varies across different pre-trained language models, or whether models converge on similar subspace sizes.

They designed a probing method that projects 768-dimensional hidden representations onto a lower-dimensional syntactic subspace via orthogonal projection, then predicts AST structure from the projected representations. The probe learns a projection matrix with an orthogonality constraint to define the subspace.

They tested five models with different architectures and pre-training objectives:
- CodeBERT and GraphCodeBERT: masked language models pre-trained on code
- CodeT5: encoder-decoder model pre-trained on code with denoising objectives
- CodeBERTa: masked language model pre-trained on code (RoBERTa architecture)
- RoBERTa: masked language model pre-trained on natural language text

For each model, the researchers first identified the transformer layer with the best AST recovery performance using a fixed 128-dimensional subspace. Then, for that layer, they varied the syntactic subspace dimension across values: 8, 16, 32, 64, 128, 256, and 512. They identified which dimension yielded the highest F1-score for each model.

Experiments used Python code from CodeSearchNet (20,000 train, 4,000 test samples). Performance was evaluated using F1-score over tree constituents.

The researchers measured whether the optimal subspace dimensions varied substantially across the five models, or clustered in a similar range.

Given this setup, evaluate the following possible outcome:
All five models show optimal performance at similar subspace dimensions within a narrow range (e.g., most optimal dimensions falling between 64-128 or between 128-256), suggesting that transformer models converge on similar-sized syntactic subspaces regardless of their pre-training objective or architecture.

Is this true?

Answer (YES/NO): YES